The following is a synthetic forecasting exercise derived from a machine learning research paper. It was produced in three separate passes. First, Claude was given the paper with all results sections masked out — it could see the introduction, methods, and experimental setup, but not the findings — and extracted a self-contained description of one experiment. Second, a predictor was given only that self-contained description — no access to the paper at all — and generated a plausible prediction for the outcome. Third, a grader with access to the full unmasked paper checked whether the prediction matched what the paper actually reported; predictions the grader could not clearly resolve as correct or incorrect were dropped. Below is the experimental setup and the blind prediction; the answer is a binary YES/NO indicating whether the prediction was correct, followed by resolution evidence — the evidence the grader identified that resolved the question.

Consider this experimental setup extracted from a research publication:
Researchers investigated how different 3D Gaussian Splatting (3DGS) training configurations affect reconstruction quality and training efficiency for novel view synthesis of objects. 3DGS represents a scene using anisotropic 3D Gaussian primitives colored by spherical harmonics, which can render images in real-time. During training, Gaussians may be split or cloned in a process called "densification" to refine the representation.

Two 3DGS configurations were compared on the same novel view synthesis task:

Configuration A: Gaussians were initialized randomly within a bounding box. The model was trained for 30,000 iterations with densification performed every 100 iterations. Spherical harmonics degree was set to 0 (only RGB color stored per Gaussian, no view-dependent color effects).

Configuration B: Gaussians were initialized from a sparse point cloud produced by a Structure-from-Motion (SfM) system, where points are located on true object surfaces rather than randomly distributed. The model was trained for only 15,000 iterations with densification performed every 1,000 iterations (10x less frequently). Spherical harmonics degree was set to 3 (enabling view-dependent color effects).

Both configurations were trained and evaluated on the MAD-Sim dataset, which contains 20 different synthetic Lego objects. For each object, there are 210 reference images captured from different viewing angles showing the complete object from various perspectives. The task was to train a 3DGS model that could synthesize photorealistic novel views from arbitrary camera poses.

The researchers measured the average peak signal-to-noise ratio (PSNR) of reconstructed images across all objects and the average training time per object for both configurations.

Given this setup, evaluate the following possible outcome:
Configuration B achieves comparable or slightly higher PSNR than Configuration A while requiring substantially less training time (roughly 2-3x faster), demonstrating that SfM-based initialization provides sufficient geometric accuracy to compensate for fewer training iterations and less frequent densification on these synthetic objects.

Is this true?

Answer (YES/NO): YES